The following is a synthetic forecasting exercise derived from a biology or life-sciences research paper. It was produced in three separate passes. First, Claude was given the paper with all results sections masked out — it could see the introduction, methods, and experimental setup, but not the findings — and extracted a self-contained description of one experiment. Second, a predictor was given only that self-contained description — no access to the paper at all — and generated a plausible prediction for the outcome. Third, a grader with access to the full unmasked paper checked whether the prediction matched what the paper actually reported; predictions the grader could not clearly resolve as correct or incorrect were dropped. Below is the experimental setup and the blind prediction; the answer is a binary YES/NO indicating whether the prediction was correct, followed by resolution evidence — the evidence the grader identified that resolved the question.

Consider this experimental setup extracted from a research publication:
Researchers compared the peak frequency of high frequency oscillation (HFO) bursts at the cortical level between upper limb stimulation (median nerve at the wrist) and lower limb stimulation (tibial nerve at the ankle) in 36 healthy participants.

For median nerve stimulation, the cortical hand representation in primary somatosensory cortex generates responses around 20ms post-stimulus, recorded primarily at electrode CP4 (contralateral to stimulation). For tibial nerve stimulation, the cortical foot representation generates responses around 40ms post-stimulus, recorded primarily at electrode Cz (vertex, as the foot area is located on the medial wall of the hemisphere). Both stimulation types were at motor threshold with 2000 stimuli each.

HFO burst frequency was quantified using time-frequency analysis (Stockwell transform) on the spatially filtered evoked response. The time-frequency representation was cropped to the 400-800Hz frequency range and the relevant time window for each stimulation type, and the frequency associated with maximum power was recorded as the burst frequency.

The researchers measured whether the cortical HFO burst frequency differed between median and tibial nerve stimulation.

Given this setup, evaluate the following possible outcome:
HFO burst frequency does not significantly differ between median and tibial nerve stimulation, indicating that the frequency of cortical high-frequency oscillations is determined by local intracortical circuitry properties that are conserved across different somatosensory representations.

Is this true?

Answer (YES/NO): NO